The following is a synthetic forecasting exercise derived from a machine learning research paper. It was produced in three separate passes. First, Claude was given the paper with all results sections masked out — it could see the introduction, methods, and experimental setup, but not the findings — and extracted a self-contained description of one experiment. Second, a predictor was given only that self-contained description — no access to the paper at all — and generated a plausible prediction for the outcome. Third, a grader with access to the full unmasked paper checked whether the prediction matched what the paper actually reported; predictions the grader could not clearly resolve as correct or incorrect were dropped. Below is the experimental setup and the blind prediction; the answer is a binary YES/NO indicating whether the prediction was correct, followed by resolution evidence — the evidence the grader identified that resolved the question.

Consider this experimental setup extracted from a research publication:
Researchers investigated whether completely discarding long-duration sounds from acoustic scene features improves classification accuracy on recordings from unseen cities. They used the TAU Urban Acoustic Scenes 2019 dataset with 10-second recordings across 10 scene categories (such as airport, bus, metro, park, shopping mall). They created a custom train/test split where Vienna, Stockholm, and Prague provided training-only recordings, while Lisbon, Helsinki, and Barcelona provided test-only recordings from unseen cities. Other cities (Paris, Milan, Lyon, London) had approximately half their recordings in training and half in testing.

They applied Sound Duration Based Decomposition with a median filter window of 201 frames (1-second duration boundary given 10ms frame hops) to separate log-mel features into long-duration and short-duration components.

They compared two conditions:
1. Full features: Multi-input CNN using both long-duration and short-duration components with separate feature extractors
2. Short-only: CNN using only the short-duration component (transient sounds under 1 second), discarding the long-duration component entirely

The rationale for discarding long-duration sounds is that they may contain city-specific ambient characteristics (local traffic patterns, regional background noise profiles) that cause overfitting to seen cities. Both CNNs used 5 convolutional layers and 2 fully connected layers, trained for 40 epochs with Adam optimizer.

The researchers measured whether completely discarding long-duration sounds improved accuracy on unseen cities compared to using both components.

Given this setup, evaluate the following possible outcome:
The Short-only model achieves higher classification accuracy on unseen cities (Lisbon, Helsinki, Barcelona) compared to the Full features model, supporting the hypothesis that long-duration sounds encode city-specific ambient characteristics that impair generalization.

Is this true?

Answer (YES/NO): NO